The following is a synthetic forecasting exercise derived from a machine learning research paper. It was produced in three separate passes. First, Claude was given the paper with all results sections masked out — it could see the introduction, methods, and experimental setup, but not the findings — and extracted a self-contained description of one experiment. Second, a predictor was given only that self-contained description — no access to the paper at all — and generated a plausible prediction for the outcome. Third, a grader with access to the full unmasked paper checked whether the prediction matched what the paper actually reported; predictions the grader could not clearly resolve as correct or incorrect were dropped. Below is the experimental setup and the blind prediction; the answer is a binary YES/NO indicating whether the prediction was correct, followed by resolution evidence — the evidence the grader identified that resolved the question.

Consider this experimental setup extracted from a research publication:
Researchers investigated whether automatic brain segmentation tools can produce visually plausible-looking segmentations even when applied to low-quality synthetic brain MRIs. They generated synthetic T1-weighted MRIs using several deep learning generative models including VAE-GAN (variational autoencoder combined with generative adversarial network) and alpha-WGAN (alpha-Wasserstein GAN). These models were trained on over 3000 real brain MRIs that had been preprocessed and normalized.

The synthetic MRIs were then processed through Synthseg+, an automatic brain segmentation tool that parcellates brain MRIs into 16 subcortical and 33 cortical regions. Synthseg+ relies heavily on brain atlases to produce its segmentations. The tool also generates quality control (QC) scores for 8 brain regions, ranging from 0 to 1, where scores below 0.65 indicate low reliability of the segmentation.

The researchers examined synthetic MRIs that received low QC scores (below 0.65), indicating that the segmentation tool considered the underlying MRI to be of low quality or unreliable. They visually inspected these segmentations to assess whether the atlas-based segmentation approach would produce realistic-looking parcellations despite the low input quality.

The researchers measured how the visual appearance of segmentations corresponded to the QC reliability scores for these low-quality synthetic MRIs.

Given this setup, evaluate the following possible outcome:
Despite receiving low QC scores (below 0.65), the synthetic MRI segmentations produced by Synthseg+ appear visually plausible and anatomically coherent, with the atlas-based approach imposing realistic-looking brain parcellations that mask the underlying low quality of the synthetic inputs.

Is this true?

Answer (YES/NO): YES